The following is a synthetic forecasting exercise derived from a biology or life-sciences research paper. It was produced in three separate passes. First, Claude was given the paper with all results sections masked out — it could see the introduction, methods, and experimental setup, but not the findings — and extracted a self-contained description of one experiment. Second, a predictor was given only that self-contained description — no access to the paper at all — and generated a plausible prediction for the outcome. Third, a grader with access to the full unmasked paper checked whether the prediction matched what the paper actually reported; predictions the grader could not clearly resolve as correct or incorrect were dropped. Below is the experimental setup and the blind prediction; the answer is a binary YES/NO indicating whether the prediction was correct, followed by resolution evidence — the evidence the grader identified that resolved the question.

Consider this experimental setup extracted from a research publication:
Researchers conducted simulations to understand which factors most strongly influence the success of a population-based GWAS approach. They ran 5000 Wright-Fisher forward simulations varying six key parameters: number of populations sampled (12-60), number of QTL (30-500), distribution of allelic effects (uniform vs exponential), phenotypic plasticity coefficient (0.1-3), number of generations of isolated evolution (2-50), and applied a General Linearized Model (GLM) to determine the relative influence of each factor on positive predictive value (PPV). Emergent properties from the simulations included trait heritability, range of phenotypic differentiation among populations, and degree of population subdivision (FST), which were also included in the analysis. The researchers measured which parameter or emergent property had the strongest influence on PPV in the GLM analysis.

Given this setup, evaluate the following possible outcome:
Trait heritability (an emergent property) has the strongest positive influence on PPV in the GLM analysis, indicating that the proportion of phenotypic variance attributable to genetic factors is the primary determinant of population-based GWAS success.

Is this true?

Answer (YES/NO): NO